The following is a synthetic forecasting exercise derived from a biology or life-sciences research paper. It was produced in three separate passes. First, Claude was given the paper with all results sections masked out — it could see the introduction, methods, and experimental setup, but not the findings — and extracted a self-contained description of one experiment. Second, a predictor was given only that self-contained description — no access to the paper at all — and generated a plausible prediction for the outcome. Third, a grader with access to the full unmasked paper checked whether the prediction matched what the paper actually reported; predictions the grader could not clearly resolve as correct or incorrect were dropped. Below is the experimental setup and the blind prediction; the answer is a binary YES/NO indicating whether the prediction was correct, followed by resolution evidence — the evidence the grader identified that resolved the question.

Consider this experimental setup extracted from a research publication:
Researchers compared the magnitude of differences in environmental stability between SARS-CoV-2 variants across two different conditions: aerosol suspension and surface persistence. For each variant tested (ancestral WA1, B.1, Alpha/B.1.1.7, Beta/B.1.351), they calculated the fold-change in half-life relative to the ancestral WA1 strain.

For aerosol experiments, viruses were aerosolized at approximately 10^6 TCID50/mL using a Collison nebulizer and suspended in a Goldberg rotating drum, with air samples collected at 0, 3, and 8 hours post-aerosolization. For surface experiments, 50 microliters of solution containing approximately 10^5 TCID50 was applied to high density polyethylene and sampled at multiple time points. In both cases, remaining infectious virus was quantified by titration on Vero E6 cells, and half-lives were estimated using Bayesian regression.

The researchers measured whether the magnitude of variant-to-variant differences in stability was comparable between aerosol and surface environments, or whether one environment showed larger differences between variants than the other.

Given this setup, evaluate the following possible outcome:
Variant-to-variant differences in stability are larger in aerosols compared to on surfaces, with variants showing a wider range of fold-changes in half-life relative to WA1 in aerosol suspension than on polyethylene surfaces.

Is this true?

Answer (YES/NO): YES